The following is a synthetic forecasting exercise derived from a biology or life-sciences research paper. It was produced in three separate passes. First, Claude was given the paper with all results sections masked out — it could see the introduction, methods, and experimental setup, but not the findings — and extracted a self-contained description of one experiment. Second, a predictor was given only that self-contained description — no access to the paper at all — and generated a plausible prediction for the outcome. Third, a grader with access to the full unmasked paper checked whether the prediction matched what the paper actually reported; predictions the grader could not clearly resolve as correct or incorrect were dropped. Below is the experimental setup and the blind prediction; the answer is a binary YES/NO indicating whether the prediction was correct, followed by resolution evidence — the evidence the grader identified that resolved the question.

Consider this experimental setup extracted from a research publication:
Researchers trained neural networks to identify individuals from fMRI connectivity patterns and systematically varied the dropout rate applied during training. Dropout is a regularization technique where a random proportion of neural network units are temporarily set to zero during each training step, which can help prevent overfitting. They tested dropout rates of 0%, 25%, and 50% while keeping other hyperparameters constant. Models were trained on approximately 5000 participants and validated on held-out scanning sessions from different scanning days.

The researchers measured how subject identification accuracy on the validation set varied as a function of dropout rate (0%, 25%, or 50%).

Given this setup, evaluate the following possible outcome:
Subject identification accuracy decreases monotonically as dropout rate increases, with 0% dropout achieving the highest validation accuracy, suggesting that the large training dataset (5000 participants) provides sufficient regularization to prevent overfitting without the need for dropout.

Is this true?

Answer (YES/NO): NO